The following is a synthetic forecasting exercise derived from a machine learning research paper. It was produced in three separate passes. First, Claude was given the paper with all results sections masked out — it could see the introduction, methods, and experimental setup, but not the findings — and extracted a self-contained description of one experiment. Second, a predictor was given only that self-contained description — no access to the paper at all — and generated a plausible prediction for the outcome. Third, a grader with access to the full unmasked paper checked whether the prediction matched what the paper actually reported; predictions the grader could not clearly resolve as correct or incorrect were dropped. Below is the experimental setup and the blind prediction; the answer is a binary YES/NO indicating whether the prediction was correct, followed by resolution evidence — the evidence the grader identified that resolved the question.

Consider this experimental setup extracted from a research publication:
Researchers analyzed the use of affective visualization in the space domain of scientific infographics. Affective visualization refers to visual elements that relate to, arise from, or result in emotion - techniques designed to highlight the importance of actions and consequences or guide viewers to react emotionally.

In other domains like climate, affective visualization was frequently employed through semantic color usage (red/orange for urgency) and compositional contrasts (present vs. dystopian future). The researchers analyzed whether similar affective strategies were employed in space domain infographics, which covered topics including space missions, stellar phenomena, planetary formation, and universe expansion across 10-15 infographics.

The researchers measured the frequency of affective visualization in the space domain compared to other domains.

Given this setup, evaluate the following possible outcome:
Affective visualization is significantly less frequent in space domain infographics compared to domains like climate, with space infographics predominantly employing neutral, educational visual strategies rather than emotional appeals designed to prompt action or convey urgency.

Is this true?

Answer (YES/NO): YES